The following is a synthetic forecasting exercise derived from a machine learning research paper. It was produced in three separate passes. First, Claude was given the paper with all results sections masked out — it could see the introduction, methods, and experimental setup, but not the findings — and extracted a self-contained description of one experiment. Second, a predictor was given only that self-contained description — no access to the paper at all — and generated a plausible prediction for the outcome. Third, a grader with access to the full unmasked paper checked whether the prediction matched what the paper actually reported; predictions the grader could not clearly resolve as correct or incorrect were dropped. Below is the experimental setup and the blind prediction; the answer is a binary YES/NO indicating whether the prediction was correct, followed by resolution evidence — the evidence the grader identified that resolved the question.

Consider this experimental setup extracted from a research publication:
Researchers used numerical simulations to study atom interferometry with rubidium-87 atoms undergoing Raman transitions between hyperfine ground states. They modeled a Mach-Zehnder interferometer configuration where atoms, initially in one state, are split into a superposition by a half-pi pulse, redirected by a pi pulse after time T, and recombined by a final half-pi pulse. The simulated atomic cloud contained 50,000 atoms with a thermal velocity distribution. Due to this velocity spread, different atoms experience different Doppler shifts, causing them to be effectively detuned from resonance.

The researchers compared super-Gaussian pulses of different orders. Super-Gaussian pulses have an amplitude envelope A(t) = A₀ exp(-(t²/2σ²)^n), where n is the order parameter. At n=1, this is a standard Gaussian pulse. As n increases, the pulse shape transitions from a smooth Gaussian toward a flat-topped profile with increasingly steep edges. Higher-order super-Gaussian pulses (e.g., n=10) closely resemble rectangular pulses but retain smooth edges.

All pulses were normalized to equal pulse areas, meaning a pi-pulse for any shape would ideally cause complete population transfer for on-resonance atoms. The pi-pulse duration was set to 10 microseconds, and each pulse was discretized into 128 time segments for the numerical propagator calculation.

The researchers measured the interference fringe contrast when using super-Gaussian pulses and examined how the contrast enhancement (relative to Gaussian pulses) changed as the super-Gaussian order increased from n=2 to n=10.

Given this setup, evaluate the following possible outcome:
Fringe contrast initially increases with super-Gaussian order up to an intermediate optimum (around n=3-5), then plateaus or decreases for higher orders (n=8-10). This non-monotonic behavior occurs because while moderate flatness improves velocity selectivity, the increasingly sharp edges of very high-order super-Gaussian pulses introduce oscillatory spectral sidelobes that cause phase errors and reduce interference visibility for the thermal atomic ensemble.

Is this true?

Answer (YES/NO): NO